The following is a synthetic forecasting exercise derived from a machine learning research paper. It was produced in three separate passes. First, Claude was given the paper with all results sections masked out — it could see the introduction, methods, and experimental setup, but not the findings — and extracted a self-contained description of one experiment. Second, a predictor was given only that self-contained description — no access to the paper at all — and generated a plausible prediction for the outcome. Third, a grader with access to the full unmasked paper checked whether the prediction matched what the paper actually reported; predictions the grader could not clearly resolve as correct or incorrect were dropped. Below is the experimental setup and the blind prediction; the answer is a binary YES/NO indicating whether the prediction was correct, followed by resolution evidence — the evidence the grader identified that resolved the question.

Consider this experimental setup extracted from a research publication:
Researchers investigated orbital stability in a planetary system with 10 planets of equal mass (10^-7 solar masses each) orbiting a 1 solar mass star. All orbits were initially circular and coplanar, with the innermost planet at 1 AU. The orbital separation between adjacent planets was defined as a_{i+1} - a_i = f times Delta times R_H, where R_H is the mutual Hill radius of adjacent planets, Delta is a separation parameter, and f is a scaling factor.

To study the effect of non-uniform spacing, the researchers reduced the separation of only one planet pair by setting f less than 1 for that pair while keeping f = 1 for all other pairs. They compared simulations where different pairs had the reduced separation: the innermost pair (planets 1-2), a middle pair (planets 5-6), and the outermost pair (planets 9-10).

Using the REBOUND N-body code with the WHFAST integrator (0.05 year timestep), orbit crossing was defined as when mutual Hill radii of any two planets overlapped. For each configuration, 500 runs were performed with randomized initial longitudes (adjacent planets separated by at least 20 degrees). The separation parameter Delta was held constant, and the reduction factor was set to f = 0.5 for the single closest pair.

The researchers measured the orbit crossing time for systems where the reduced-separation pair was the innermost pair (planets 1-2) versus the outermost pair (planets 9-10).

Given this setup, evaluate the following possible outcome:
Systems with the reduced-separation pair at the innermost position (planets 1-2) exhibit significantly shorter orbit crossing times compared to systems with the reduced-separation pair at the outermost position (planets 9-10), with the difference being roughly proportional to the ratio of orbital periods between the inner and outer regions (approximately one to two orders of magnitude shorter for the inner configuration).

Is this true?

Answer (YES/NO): NO